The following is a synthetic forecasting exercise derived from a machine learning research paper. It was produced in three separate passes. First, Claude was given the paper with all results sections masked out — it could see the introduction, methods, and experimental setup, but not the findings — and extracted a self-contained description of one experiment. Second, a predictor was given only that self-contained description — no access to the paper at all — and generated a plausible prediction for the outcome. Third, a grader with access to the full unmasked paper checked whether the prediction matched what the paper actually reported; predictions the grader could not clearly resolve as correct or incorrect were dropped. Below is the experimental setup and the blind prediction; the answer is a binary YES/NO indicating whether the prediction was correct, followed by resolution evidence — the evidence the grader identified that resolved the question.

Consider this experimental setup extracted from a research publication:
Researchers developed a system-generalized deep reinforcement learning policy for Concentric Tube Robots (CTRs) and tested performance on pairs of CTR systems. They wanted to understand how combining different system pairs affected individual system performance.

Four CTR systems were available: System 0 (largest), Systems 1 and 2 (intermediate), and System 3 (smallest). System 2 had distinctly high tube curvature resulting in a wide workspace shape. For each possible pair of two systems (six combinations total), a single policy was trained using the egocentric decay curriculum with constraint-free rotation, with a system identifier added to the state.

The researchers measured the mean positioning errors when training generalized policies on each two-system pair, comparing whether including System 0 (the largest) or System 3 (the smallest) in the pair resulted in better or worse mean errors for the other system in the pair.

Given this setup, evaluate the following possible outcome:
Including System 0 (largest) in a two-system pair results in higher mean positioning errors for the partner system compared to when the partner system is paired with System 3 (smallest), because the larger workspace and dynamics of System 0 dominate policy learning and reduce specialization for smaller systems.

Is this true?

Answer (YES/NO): NO